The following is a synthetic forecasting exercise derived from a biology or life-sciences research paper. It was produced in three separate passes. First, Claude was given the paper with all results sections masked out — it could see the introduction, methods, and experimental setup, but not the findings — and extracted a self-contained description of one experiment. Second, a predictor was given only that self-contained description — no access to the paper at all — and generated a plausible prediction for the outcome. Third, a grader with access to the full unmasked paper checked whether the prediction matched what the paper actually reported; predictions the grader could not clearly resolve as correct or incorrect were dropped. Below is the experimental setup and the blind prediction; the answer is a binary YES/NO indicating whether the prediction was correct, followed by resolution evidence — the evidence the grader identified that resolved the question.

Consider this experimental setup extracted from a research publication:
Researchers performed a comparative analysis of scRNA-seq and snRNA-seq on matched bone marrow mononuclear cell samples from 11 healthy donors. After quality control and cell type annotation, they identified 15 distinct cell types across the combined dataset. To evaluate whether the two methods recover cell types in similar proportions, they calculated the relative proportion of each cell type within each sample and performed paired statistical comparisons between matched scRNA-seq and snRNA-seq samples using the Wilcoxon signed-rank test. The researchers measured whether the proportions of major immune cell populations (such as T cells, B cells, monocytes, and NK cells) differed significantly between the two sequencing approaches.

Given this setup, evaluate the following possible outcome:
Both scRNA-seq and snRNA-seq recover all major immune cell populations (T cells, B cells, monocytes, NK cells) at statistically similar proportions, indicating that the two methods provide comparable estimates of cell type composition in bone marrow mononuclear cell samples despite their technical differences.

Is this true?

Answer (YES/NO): NO